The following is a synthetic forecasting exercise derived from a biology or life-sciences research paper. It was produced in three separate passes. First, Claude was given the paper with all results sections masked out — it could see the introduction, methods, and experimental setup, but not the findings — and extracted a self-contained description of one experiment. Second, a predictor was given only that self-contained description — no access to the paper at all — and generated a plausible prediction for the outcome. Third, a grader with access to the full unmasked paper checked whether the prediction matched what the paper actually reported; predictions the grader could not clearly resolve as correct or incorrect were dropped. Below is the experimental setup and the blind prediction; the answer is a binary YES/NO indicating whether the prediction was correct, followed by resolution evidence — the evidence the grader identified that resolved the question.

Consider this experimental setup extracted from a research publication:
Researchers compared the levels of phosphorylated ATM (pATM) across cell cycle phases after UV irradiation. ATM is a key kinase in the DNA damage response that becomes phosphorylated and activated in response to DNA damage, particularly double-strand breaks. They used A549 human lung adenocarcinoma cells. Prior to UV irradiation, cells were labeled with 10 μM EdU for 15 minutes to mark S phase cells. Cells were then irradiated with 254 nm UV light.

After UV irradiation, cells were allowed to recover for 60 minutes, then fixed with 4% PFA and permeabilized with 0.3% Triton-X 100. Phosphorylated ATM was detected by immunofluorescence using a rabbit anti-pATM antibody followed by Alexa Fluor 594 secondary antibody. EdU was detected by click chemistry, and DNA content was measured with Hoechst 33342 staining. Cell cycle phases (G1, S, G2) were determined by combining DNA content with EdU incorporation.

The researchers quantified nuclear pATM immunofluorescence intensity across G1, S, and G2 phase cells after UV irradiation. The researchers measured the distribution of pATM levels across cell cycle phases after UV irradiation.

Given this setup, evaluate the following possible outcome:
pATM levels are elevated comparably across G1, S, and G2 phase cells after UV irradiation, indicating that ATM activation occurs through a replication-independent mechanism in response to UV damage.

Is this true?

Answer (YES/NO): NO